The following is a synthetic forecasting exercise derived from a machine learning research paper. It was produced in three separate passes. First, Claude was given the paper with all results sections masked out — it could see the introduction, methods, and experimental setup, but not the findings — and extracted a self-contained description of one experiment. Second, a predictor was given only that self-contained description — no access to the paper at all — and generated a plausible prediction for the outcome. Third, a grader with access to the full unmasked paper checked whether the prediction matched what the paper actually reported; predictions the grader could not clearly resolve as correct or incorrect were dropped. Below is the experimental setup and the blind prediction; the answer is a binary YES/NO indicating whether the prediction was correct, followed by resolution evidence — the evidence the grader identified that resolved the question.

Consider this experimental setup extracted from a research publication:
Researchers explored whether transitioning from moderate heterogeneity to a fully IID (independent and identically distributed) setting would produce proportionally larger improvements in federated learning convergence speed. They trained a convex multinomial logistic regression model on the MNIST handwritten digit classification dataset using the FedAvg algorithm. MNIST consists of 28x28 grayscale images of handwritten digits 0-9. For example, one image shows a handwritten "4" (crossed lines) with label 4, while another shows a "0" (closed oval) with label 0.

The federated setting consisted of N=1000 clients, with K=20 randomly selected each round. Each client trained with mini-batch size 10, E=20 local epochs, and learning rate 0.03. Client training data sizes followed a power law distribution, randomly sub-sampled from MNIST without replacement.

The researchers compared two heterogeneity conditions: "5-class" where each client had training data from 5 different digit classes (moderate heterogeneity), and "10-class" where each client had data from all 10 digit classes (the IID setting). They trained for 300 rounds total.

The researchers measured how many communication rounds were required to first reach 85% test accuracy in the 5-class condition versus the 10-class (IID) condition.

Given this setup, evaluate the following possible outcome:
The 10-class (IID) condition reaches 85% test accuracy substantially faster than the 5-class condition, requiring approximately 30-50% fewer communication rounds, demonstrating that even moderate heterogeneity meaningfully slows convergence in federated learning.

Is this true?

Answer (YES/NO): NO